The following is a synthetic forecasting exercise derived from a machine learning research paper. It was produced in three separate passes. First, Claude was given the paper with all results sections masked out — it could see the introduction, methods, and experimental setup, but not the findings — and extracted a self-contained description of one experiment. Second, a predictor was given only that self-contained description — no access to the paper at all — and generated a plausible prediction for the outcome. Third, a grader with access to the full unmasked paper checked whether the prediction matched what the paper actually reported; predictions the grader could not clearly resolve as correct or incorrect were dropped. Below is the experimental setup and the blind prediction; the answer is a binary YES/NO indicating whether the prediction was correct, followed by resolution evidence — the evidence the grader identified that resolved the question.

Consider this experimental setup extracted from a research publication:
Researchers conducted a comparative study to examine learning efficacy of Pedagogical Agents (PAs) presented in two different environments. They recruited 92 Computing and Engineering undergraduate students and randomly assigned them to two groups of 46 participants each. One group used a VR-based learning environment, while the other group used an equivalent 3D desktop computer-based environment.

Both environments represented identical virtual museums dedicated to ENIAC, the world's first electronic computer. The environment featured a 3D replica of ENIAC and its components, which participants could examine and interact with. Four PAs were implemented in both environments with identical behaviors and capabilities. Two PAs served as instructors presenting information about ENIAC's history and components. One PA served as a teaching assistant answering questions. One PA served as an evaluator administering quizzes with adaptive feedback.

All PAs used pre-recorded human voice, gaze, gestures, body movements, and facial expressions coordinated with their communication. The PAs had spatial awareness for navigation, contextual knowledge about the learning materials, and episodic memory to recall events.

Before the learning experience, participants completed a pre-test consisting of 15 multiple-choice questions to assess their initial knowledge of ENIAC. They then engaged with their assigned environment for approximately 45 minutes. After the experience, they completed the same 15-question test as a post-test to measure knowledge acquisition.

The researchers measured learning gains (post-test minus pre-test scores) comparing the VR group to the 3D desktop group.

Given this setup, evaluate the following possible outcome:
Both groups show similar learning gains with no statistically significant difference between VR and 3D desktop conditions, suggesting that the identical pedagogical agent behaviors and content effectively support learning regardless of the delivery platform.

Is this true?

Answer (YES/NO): YES